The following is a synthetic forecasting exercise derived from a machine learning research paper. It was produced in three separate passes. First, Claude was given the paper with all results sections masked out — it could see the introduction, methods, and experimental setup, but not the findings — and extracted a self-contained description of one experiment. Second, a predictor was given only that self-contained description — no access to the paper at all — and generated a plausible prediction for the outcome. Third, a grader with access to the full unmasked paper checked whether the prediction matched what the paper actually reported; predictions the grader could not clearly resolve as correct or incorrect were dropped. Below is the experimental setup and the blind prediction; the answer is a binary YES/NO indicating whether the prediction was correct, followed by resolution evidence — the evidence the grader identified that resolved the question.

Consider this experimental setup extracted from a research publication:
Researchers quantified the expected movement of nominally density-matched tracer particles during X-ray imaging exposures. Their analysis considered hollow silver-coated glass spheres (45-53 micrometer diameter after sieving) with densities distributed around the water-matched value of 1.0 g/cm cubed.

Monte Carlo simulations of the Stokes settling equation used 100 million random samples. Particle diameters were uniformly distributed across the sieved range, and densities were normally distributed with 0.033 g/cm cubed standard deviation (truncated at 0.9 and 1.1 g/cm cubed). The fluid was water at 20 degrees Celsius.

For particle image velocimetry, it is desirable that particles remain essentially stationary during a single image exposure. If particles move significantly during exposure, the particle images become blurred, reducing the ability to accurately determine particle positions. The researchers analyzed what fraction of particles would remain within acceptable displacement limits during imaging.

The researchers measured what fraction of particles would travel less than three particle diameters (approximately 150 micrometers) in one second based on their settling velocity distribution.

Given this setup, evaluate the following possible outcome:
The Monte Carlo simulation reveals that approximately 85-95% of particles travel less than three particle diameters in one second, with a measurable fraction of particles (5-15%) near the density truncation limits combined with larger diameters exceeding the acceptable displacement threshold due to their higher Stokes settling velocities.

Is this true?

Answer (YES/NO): NO